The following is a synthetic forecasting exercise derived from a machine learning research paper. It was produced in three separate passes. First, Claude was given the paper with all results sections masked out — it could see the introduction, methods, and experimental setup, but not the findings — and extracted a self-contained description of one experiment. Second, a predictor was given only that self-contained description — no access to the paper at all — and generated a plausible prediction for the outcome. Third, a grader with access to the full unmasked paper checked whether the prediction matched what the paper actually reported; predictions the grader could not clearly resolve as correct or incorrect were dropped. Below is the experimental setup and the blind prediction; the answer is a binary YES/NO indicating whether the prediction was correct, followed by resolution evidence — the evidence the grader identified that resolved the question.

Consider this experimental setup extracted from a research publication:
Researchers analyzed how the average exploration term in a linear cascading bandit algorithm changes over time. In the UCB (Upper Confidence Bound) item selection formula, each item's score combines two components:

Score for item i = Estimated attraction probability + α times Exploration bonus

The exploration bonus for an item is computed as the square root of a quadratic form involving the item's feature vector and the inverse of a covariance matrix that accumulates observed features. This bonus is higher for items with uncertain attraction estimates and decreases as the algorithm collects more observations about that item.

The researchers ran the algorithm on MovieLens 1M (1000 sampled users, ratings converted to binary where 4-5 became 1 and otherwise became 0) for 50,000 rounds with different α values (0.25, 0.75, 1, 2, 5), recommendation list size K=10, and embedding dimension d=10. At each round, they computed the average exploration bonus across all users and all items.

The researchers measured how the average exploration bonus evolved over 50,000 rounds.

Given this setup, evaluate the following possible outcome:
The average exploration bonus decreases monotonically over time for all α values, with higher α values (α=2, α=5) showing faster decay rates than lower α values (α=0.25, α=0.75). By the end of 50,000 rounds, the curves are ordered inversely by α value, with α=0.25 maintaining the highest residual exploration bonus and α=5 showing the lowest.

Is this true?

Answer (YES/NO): NO